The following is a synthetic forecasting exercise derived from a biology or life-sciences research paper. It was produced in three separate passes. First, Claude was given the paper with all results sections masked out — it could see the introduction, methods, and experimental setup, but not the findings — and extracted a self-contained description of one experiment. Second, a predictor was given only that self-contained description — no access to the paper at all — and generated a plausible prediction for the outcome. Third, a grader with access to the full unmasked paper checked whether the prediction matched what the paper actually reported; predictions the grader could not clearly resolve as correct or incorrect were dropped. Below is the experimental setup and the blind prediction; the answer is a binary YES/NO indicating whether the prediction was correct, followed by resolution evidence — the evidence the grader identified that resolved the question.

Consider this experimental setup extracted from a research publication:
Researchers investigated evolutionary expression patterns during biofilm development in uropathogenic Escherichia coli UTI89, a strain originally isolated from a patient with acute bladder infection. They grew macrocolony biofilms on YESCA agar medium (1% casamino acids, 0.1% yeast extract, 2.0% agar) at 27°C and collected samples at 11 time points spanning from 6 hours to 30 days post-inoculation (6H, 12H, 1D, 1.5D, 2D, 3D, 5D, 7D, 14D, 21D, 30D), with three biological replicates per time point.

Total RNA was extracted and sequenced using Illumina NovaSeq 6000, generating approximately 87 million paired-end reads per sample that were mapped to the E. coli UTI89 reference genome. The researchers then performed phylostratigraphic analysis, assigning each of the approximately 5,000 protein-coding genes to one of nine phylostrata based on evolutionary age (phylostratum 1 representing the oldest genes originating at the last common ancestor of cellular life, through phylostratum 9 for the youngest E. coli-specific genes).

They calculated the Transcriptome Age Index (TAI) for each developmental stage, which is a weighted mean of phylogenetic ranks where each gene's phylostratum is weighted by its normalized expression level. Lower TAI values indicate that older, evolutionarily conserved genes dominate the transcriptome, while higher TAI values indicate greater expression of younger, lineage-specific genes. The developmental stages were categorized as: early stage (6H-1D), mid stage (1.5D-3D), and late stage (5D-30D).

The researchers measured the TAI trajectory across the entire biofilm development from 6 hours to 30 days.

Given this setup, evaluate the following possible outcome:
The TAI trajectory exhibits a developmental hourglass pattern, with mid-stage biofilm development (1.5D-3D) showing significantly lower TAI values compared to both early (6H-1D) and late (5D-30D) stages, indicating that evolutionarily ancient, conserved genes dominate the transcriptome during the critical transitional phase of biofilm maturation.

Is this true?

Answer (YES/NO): NO